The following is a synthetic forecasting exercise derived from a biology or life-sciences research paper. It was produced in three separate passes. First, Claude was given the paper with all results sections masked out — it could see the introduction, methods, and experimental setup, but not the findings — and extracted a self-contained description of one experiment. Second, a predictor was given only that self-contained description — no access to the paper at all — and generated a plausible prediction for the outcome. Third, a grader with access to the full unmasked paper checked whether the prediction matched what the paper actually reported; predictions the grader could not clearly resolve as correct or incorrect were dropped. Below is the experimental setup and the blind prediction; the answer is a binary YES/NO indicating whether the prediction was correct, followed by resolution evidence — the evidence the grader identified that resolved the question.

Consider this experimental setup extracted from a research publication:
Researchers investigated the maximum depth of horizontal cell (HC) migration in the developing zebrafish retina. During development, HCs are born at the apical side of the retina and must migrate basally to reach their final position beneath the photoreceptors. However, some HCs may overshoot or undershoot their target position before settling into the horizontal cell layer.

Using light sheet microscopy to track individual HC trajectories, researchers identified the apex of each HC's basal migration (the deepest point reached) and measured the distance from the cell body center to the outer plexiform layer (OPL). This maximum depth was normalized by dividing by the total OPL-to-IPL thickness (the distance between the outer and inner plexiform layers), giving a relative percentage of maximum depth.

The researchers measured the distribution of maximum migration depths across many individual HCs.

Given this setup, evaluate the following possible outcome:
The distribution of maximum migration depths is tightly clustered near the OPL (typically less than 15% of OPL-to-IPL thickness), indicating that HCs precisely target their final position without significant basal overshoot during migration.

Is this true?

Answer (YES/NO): NO